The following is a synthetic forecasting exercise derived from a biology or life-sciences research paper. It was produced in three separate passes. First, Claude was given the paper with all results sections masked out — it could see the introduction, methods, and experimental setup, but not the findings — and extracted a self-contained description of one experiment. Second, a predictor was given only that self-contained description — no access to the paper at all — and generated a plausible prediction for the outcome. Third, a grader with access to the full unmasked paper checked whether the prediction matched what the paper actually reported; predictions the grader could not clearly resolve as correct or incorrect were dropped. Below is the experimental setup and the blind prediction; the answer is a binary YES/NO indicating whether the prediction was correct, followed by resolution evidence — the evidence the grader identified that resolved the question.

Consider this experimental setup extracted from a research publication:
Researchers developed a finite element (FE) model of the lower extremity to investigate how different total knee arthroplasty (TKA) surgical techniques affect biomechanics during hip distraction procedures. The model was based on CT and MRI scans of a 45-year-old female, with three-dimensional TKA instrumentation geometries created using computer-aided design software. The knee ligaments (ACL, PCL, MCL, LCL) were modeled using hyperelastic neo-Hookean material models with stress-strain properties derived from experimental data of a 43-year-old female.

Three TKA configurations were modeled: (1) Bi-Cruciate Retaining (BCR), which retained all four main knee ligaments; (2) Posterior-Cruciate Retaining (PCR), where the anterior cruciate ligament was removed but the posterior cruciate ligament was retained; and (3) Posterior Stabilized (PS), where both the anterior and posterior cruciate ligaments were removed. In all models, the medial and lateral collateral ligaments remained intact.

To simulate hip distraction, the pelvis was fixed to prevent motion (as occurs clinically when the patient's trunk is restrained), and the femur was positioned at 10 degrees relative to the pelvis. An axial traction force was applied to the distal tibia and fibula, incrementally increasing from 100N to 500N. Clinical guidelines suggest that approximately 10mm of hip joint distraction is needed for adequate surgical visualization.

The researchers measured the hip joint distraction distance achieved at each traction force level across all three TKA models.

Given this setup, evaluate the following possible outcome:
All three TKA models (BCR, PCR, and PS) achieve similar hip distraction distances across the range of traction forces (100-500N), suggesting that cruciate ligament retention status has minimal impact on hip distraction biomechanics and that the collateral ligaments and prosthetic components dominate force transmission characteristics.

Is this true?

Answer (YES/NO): YES